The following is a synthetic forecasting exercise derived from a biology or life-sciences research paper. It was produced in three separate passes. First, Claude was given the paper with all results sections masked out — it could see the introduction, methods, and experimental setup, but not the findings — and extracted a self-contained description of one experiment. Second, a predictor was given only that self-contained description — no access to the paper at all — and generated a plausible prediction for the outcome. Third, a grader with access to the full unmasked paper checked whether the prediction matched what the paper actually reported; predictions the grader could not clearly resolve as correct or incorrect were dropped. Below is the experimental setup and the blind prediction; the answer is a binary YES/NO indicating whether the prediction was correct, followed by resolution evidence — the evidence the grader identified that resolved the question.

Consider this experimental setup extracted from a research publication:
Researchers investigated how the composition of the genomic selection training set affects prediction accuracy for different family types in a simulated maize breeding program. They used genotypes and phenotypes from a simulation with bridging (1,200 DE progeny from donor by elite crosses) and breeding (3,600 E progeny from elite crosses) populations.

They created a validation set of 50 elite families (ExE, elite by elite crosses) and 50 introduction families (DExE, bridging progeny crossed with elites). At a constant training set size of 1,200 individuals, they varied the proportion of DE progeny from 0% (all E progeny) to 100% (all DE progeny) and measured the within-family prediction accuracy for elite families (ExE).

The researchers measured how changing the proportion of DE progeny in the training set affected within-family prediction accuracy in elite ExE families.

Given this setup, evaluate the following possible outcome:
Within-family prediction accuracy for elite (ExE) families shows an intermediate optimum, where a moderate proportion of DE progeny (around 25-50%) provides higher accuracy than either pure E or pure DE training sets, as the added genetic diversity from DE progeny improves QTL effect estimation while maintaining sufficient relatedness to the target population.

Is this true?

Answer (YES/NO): NO